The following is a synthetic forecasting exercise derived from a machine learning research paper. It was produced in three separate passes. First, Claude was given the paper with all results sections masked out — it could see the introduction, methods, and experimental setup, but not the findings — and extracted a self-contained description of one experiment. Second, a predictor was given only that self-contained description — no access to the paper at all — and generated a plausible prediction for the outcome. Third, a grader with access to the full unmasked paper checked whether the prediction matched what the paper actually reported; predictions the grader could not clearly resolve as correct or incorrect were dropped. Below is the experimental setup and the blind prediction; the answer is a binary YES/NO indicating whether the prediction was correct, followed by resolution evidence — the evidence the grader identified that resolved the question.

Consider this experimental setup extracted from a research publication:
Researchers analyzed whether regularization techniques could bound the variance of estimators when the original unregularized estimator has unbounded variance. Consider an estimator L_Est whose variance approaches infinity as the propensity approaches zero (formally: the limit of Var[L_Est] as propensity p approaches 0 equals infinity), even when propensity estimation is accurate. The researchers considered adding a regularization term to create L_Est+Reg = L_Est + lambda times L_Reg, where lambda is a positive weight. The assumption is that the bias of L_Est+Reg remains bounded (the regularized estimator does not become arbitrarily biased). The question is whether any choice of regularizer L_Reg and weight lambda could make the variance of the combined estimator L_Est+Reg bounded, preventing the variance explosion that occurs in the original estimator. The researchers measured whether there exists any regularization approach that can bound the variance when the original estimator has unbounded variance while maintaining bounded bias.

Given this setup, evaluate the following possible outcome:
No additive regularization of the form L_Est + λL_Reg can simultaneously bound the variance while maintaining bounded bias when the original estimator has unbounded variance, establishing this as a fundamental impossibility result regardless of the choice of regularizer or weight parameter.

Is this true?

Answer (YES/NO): YES